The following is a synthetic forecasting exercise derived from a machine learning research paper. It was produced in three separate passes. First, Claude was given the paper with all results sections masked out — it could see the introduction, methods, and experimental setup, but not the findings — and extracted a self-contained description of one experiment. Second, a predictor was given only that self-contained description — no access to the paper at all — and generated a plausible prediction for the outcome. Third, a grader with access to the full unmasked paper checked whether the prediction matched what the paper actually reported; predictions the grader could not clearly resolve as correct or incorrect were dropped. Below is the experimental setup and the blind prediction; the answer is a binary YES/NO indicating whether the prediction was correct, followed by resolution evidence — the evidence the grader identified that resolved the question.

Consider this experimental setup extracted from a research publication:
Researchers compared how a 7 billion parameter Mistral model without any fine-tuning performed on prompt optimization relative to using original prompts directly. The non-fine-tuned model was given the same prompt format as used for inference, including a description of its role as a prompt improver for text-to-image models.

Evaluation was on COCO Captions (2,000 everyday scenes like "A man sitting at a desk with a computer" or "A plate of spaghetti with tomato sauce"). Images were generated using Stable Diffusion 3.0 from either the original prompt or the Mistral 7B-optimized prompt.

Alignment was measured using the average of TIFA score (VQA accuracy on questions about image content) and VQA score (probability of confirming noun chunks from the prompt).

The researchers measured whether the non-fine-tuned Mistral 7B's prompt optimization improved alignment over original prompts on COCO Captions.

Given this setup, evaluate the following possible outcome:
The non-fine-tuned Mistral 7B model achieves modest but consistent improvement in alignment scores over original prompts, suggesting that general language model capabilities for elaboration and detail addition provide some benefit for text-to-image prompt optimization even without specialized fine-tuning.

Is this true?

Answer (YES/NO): NO